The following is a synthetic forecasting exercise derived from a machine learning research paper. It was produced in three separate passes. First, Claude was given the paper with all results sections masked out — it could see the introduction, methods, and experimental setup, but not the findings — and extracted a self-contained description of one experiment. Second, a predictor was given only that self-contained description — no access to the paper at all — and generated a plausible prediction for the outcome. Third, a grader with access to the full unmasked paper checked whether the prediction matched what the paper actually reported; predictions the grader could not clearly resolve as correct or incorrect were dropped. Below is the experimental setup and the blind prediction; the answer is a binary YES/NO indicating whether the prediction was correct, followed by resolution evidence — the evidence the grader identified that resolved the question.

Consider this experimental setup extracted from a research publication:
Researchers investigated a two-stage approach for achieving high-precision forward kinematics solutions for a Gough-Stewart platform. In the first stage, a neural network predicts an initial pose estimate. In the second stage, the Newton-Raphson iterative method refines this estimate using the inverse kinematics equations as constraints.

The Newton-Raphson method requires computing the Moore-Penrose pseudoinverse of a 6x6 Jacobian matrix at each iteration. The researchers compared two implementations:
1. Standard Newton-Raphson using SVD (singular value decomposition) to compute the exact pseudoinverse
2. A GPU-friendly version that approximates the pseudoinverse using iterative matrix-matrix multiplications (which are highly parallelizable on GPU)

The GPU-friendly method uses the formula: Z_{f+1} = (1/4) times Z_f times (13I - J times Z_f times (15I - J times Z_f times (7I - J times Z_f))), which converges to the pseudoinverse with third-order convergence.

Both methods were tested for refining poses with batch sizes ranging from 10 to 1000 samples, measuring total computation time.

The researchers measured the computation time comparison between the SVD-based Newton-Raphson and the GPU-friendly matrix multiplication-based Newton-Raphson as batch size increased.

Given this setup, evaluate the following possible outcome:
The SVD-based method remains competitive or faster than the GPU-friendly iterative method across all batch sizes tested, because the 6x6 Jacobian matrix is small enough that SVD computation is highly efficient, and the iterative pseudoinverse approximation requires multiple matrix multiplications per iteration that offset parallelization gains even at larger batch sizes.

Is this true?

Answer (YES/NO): NO